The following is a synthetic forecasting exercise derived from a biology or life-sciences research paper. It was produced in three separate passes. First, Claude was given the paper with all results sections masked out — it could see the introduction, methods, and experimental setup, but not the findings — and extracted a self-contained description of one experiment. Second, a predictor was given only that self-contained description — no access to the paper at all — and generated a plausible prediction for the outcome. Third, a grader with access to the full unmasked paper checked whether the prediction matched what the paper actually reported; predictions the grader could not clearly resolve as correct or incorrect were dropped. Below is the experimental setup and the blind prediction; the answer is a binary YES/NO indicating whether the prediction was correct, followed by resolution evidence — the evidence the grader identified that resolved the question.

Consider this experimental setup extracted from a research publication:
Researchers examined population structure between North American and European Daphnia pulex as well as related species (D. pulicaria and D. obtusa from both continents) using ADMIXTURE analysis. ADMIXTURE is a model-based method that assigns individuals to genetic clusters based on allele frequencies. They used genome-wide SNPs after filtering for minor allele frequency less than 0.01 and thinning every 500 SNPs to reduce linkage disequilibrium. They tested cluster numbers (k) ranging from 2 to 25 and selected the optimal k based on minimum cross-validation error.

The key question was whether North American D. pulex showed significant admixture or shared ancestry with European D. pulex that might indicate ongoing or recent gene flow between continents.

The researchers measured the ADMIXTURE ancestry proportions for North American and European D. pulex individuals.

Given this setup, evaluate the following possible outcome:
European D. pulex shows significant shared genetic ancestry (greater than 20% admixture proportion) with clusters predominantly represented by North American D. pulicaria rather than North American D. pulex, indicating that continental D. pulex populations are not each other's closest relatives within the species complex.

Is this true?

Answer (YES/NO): NO